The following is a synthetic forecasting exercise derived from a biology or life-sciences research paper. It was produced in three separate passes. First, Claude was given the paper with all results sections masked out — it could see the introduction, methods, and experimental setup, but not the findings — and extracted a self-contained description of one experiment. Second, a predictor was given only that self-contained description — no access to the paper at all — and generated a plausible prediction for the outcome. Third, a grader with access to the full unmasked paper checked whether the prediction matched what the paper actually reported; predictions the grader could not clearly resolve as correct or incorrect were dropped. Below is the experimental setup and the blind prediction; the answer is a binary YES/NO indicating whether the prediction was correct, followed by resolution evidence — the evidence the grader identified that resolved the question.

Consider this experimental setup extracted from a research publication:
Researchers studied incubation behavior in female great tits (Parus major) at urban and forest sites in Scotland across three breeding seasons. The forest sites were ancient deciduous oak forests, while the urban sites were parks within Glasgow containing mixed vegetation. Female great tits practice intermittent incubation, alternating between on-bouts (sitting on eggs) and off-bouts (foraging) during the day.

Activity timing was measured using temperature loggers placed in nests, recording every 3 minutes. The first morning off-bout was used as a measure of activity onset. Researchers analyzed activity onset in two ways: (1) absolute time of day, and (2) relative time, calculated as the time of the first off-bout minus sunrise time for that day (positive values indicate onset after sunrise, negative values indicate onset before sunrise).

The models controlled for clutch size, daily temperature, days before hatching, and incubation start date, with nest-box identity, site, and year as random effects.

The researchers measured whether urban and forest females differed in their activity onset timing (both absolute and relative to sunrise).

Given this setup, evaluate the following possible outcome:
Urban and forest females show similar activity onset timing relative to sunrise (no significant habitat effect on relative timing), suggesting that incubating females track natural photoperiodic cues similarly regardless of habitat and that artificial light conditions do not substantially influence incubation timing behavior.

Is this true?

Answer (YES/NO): NO